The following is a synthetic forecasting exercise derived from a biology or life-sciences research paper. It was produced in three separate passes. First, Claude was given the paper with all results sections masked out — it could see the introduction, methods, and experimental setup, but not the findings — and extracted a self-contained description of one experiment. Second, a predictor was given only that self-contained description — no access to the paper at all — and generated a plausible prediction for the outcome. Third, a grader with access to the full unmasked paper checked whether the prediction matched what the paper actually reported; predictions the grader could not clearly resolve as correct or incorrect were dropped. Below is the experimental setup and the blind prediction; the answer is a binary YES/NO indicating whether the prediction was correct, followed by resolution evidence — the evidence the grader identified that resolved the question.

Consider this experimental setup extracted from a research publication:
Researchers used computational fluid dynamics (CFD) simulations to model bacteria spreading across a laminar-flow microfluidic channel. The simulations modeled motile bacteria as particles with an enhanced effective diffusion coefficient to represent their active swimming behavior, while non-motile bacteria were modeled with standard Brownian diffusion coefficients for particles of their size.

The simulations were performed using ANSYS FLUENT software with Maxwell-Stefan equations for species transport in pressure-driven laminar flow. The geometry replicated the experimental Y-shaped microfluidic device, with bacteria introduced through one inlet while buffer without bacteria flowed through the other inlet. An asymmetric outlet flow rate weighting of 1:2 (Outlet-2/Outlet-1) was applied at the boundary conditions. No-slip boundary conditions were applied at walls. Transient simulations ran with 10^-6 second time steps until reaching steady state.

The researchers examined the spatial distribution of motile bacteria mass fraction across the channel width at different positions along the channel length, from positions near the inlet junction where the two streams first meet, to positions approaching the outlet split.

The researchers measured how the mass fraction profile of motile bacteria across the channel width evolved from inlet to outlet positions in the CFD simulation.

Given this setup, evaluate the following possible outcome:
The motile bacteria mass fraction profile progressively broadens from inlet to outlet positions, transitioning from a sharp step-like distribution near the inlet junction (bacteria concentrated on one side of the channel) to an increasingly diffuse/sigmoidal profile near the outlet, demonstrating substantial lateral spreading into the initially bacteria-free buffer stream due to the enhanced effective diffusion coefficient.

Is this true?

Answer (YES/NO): NO